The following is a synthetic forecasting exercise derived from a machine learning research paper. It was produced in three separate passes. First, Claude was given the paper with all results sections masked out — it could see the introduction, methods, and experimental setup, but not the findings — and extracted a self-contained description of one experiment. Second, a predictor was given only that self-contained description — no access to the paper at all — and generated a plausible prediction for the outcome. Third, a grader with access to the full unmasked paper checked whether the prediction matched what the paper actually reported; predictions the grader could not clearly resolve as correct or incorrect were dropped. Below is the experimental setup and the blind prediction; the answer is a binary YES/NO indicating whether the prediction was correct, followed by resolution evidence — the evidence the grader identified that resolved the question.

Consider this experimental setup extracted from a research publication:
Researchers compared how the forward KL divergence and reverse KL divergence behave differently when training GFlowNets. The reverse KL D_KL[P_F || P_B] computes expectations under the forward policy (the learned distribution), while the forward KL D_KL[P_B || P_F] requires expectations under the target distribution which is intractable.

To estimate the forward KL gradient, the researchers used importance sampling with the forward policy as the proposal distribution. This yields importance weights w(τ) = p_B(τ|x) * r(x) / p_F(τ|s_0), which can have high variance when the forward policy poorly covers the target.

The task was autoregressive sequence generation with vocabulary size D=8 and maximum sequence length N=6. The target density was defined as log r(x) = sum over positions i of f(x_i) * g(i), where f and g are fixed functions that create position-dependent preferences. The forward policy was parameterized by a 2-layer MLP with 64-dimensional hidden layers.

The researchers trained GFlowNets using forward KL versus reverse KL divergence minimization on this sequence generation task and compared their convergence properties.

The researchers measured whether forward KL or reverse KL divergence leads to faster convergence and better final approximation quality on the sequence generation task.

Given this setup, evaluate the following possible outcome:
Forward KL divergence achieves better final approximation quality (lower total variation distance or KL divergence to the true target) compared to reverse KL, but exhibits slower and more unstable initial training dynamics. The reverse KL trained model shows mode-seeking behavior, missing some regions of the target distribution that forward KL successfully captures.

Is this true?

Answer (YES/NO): NO